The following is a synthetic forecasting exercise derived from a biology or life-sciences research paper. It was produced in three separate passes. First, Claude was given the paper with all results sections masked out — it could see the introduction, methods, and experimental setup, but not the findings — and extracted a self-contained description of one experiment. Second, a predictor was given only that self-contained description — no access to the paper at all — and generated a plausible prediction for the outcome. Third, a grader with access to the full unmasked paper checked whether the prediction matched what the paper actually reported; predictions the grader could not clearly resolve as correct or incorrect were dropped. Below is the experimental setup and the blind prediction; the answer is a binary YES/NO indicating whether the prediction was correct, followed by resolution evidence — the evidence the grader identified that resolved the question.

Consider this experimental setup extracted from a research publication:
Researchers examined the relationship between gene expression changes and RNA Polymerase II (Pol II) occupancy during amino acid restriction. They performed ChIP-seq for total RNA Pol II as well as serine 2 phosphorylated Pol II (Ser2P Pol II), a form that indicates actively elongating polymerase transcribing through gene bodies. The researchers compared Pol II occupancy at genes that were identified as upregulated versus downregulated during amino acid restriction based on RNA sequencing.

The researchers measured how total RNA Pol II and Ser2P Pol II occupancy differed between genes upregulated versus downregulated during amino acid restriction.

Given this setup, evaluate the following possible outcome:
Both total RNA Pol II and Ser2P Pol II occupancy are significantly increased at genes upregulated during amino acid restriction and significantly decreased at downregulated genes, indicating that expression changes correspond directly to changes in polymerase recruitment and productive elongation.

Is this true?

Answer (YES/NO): NO